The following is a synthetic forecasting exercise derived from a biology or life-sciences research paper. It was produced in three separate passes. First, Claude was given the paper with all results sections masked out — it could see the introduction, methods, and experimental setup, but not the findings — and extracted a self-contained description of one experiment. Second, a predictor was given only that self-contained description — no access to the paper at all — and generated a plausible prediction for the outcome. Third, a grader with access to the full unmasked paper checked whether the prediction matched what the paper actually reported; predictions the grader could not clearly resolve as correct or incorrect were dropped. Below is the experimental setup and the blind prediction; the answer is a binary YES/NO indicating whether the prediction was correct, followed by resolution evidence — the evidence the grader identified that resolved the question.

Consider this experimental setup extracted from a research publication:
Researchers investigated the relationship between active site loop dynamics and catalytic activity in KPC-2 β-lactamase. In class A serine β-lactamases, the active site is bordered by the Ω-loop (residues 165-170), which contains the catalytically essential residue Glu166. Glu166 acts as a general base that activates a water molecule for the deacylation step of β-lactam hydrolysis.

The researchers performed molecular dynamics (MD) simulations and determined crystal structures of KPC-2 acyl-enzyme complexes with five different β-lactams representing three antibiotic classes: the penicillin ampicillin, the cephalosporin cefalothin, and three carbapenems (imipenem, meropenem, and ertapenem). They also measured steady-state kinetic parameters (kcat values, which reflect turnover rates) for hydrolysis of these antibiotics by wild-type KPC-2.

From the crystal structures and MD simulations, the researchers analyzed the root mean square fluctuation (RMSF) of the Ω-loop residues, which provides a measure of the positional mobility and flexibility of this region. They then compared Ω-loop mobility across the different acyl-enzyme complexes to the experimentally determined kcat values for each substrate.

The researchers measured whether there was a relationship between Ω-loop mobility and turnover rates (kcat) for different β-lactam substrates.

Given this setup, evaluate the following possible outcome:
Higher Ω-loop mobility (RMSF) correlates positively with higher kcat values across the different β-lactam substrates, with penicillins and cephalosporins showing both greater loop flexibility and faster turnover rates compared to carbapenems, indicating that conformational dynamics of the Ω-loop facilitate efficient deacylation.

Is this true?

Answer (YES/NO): NO